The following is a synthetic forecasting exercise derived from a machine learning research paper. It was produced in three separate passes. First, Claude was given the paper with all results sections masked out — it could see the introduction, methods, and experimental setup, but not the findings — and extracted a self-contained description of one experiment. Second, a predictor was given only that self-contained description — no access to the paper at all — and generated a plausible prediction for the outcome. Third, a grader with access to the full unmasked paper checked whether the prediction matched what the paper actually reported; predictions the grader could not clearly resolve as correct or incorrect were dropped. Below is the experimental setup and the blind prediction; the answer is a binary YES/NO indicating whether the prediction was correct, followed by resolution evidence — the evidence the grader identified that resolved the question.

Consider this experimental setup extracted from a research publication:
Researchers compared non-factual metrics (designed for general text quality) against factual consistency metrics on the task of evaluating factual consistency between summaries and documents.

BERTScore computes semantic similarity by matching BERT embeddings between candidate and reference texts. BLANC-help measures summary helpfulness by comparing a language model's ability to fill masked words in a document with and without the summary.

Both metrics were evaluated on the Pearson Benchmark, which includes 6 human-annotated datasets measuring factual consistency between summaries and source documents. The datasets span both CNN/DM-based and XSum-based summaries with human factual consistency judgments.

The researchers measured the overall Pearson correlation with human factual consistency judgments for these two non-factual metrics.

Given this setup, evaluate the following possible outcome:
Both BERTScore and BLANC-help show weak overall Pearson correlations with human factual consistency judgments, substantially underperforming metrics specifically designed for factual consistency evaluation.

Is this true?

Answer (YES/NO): YES